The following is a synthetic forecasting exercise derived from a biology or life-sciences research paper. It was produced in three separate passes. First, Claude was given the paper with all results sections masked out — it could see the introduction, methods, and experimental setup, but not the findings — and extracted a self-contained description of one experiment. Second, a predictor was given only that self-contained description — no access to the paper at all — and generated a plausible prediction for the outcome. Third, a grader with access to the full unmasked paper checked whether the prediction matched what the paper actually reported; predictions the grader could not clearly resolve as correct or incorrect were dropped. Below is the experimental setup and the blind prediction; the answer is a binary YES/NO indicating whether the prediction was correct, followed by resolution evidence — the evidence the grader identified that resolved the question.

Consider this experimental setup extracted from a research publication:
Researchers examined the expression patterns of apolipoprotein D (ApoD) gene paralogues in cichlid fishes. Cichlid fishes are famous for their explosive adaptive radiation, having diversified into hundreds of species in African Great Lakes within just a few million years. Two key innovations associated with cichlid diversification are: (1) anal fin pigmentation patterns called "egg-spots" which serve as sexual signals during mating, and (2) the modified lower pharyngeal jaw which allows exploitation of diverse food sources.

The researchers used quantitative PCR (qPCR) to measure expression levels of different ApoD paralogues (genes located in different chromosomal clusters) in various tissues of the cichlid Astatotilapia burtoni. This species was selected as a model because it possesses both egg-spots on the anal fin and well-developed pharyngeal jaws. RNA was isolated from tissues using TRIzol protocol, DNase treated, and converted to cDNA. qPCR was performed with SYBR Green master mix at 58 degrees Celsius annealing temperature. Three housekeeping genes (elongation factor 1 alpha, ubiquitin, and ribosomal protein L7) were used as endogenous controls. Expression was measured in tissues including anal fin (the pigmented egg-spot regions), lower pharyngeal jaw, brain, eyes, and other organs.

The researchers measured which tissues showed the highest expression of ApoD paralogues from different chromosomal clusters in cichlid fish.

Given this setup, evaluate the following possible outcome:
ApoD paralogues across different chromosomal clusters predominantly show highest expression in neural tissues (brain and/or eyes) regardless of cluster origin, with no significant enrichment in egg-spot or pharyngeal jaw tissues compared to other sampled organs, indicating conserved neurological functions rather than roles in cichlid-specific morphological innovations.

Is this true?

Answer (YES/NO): NO